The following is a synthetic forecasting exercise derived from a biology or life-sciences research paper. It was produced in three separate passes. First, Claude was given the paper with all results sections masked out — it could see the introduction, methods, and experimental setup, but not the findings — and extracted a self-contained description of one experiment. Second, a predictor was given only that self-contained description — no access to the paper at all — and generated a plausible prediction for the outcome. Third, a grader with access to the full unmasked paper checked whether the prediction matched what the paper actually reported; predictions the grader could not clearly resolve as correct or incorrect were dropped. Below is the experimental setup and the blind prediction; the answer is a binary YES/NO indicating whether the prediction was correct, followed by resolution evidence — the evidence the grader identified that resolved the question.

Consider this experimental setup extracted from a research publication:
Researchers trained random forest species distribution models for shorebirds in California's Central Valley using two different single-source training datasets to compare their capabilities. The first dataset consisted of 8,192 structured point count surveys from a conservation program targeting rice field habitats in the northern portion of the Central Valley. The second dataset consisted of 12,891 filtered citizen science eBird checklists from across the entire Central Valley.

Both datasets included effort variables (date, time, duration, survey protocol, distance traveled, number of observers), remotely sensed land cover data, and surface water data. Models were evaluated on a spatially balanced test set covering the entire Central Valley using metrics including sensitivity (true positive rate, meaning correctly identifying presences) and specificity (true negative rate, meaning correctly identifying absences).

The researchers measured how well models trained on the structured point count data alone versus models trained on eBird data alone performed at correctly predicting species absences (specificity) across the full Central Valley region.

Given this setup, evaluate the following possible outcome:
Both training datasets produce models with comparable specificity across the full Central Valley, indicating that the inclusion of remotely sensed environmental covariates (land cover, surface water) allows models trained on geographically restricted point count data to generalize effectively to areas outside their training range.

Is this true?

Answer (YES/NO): NO